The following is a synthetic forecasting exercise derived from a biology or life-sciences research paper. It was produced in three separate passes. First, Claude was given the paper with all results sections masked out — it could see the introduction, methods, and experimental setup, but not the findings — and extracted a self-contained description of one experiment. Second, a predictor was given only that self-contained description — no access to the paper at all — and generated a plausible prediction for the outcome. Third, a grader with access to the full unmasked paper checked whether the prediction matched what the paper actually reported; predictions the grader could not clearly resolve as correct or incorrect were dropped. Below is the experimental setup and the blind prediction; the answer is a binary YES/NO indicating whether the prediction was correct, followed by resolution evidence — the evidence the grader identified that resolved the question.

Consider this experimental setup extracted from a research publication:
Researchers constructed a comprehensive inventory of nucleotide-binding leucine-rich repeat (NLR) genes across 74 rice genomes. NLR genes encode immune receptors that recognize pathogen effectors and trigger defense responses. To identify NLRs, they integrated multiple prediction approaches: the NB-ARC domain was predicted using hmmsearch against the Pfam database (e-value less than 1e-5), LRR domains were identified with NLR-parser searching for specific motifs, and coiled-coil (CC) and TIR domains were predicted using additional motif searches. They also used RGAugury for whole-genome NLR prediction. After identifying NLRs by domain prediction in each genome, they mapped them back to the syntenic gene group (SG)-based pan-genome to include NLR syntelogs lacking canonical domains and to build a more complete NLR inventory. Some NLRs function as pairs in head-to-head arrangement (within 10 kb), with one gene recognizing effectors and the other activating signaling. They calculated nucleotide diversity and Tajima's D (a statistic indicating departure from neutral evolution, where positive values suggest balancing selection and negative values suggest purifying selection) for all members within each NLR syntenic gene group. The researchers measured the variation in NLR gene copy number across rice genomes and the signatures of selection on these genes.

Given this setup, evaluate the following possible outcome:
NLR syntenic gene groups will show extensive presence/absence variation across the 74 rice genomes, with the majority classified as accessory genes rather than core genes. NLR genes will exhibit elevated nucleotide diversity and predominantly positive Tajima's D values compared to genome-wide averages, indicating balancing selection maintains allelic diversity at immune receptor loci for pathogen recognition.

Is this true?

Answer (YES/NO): NO